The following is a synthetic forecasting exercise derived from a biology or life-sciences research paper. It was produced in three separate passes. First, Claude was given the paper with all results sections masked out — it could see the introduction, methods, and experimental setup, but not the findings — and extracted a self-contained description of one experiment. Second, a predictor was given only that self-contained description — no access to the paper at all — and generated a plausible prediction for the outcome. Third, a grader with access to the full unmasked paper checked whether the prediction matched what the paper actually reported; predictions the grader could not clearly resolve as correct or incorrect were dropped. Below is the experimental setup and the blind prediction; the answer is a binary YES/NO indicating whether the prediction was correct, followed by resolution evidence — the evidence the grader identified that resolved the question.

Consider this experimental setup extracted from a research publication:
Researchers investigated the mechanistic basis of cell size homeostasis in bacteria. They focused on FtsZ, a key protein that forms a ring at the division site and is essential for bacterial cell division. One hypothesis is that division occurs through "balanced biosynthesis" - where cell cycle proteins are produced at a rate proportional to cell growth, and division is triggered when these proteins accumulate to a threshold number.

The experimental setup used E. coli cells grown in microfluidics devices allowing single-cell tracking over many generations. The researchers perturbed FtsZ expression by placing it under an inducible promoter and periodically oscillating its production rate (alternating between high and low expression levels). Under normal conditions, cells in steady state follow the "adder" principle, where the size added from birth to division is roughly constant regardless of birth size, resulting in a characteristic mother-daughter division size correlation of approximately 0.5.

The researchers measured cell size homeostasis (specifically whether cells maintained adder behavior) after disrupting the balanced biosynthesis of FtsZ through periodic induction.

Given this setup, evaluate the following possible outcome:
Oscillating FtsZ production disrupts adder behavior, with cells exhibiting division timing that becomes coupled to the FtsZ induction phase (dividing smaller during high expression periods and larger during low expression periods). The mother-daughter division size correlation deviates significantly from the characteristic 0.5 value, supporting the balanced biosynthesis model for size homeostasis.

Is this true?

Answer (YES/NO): YES